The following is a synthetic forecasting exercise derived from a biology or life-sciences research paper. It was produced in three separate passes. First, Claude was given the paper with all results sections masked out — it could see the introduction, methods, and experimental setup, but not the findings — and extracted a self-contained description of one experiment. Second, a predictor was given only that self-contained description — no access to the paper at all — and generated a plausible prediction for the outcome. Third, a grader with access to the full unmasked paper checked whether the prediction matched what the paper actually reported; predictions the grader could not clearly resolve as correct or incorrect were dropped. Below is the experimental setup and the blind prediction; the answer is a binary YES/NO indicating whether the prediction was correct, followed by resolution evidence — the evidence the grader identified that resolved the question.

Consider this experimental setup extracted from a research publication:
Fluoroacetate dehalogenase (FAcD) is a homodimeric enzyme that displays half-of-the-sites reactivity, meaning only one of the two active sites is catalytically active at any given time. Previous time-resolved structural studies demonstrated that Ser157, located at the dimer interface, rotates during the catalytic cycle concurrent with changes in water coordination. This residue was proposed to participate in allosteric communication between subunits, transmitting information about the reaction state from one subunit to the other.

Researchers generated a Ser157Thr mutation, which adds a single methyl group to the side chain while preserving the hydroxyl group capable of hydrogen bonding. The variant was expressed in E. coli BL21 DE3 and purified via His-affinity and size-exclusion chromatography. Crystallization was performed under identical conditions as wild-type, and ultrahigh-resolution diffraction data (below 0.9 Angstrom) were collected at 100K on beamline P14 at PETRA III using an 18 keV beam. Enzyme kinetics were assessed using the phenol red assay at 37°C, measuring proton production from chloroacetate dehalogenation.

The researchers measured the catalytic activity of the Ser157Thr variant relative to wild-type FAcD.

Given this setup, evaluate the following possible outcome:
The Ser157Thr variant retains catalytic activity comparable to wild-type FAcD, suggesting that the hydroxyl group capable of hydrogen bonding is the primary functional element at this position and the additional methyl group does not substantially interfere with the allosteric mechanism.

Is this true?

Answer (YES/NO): NO